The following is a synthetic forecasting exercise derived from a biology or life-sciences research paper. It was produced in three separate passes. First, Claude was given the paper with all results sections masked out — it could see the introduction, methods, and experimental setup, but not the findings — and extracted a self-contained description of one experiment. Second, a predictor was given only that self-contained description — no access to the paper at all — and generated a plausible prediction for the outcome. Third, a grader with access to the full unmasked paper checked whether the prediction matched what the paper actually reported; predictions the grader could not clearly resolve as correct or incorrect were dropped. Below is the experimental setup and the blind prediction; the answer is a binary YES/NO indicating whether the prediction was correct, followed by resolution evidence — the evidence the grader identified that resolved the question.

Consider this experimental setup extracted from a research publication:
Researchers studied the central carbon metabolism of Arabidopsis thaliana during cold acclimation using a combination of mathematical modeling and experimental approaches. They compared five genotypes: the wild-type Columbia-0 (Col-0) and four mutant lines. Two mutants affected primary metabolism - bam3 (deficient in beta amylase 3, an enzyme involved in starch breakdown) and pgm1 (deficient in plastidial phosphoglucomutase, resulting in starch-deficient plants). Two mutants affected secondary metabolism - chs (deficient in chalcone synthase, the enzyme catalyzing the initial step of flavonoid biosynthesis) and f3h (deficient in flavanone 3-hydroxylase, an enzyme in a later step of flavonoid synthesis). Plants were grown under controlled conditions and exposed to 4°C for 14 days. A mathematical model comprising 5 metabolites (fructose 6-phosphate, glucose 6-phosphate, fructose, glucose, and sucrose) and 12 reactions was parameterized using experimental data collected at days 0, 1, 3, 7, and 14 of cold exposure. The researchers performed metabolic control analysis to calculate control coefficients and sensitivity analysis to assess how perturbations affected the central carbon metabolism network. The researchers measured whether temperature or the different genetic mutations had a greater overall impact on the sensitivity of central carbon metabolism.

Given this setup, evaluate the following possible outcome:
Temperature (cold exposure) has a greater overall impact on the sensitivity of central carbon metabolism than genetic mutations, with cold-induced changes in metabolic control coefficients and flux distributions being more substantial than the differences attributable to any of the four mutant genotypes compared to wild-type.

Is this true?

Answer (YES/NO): YES